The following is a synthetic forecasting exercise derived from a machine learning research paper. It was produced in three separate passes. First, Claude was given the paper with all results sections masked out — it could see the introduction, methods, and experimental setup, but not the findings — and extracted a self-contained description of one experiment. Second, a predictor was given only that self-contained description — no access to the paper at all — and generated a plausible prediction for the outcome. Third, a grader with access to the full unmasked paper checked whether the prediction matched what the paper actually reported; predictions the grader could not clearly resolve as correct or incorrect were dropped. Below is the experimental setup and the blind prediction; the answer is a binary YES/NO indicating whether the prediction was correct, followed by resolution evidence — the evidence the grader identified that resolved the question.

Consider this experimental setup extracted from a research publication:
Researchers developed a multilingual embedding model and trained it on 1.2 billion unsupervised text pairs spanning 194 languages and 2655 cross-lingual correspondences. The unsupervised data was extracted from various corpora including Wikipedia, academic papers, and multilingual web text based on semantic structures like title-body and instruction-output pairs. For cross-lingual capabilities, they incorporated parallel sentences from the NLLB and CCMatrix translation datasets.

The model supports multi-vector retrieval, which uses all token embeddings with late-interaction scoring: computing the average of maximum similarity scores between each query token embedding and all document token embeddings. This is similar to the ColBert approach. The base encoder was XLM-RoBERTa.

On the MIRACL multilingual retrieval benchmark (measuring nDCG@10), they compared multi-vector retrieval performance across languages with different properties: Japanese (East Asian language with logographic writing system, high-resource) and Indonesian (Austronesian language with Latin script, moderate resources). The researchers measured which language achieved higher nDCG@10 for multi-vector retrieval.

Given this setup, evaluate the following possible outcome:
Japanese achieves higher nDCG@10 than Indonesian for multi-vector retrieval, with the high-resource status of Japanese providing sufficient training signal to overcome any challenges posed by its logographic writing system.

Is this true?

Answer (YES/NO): YES